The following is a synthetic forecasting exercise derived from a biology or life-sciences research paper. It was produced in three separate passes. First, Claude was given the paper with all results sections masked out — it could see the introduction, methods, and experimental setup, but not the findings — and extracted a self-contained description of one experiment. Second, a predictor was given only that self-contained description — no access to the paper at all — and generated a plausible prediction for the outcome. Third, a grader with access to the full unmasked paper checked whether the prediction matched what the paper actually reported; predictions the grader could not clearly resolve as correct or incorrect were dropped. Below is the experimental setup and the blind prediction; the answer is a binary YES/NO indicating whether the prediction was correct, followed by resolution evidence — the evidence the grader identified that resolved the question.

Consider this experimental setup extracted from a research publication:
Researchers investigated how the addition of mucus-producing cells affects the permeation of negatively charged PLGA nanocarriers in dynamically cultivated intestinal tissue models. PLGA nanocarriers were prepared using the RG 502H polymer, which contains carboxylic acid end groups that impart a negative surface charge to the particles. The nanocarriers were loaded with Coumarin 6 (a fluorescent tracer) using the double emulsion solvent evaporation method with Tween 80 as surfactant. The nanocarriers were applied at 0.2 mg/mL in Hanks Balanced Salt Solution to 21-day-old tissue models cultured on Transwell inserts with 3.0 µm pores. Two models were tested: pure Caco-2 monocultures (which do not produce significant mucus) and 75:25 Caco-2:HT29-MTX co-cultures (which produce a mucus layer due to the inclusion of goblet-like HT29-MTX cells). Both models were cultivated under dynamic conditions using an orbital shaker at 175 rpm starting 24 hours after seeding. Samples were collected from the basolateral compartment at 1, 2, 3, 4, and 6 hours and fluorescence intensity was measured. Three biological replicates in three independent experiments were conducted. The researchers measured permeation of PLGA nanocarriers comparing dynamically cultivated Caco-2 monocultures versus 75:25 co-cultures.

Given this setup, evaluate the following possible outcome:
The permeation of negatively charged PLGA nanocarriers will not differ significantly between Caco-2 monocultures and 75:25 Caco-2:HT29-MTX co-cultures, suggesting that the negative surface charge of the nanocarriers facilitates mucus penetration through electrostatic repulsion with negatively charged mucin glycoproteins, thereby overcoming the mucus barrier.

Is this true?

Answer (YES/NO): NO